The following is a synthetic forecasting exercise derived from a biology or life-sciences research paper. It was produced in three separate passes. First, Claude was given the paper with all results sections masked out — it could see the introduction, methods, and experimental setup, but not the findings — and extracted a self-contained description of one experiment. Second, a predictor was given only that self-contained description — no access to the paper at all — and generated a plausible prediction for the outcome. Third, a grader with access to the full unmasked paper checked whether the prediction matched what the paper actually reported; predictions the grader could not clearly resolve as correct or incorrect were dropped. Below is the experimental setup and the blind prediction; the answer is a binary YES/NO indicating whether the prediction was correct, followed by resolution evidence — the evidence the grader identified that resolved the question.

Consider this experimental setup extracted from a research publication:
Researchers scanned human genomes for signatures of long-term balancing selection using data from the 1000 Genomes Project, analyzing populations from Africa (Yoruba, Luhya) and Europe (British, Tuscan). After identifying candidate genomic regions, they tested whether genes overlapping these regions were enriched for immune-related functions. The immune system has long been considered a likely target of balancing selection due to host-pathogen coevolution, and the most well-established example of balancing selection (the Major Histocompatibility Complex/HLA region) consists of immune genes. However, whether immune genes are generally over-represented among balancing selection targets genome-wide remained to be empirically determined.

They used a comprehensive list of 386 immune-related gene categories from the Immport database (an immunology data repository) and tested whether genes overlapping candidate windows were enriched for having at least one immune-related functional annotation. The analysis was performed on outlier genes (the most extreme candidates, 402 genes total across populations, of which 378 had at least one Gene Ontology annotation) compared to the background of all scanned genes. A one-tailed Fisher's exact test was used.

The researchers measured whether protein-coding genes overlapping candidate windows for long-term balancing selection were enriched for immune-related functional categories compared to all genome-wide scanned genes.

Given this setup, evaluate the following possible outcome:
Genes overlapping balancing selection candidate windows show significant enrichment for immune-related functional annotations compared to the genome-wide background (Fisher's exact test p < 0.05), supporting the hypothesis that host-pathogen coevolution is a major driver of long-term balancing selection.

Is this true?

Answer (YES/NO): YES